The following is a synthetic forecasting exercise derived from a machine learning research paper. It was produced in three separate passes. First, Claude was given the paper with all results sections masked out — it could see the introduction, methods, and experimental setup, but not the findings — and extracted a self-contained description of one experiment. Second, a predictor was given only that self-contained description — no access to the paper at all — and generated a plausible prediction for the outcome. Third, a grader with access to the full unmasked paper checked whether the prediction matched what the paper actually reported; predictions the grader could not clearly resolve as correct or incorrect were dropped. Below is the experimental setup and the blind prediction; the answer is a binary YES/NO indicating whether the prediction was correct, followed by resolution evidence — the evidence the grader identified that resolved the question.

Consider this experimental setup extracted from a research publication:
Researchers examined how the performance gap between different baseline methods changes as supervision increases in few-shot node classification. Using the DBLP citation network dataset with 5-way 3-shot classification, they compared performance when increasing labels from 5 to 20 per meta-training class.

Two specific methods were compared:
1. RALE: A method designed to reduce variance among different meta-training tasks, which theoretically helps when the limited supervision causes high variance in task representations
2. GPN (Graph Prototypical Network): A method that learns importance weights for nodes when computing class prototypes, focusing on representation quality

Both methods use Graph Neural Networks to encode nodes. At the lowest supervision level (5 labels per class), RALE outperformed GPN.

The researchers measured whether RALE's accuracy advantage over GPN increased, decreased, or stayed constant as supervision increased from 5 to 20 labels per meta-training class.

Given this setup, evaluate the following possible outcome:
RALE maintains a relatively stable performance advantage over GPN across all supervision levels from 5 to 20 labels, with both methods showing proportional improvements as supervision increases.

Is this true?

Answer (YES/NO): NO